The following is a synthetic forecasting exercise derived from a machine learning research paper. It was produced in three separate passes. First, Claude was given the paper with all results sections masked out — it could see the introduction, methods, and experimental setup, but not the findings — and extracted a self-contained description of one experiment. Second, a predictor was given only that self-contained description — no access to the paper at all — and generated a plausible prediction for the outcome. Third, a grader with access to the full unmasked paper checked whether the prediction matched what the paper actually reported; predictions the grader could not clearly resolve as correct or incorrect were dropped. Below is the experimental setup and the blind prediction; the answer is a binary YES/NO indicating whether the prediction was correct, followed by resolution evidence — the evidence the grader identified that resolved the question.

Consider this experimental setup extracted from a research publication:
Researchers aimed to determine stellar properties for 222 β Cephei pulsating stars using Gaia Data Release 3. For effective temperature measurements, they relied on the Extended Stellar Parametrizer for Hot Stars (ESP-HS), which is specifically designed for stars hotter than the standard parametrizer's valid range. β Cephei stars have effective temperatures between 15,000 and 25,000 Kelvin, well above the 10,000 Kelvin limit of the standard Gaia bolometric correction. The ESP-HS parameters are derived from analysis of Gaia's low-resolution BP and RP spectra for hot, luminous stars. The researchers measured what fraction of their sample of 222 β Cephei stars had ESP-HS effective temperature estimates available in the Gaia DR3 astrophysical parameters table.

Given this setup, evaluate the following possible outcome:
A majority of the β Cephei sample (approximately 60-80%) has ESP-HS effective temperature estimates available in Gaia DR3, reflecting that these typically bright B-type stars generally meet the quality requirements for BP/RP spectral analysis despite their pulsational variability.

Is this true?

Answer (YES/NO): NO